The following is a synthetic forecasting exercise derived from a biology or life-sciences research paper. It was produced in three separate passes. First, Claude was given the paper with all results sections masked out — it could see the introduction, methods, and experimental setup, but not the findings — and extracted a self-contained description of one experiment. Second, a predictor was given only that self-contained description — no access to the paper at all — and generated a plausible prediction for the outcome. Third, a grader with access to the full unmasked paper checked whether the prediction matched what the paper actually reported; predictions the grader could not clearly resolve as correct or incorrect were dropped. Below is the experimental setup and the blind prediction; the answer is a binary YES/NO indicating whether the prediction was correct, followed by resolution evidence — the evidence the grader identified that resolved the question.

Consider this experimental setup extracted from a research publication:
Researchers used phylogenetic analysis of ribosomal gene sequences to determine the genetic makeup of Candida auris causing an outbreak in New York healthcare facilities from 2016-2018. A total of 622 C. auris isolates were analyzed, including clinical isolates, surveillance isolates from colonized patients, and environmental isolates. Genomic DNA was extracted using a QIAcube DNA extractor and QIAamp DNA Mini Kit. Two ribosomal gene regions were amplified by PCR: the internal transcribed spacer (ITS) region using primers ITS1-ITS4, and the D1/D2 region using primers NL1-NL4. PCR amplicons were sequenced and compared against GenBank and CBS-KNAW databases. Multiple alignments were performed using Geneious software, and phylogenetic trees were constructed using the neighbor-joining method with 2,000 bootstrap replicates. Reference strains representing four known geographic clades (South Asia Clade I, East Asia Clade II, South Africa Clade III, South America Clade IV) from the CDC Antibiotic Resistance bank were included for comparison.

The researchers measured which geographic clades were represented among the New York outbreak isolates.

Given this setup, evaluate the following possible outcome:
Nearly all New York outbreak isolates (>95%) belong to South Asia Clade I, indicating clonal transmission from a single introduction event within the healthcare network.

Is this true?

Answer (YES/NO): NO